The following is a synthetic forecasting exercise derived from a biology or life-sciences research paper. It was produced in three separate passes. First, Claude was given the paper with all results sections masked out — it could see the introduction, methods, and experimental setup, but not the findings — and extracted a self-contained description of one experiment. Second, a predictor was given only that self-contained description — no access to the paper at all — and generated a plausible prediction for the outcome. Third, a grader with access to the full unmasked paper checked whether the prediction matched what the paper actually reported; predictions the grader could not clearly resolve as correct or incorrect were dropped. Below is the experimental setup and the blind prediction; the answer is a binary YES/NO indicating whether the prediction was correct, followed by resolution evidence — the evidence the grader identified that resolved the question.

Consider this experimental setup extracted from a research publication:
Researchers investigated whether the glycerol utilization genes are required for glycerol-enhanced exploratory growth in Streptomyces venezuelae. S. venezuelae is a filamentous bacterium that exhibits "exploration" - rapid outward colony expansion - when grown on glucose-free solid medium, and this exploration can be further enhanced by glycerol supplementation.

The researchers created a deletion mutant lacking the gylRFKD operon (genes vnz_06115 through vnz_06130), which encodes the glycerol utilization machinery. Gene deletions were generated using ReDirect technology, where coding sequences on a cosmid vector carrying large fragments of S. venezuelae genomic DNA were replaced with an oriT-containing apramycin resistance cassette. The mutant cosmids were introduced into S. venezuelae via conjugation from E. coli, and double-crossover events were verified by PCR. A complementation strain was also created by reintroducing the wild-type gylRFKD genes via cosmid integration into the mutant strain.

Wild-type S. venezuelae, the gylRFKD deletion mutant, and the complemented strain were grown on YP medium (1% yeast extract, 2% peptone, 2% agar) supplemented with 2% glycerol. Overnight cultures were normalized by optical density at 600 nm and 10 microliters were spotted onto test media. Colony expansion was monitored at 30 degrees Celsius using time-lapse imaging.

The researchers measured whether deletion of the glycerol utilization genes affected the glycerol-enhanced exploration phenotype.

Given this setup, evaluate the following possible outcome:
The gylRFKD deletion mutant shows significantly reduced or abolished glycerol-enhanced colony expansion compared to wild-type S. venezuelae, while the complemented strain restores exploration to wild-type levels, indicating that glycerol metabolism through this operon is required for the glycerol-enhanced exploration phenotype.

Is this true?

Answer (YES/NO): YES